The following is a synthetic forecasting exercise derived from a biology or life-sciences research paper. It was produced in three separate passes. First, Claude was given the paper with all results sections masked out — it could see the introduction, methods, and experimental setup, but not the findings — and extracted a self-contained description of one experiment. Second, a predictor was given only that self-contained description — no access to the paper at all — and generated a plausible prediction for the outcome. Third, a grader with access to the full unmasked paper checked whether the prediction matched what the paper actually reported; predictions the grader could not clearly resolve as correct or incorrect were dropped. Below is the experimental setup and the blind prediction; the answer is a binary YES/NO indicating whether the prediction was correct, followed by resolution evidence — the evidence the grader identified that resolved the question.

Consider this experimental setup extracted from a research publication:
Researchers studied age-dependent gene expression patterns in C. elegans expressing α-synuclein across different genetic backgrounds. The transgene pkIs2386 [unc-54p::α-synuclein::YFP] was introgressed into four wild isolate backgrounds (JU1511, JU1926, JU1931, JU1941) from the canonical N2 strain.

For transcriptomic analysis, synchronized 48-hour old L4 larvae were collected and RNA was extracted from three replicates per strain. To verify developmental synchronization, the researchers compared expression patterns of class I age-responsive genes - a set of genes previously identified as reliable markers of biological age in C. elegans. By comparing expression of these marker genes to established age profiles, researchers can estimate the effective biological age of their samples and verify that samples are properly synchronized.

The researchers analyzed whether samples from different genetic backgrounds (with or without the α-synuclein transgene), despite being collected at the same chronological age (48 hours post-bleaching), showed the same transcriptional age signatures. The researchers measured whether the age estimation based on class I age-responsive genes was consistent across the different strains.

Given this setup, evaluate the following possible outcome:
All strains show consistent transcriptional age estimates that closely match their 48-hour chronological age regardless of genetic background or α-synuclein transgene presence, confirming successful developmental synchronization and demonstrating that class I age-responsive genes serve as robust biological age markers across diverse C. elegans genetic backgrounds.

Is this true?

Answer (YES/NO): NO